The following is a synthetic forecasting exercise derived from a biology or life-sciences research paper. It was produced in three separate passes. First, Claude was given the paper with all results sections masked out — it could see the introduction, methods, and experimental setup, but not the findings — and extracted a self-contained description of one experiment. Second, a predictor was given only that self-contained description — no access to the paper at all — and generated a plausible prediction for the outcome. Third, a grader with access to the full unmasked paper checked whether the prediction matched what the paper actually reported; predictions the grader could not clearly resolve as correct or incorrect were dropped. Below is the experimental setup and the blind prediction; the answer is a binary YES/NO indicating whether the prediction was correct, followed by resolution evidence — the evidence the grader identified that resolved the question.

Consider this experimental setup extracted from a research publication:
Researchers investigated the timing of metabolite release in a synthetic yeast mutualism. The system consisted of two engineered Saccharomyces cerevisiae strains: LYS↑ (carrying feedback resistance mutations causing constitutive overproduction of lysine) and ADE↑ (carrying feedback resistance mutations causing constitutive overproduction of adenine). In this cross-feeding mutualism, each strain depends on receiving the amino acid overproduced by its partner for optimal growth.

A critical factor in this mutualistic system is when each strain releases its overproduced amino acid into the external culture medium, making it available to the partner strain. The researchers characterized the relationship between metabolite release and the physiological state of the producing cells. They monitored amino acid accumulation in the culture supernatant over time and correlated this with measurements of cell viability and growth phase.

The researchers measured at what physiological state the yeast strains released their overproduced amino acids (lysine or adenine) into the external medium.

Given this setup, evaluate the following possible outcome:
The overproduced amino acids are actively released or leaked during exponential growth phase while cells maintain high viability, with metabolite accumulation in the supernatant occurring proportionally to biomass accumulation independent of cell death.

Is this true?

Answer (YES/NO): NO